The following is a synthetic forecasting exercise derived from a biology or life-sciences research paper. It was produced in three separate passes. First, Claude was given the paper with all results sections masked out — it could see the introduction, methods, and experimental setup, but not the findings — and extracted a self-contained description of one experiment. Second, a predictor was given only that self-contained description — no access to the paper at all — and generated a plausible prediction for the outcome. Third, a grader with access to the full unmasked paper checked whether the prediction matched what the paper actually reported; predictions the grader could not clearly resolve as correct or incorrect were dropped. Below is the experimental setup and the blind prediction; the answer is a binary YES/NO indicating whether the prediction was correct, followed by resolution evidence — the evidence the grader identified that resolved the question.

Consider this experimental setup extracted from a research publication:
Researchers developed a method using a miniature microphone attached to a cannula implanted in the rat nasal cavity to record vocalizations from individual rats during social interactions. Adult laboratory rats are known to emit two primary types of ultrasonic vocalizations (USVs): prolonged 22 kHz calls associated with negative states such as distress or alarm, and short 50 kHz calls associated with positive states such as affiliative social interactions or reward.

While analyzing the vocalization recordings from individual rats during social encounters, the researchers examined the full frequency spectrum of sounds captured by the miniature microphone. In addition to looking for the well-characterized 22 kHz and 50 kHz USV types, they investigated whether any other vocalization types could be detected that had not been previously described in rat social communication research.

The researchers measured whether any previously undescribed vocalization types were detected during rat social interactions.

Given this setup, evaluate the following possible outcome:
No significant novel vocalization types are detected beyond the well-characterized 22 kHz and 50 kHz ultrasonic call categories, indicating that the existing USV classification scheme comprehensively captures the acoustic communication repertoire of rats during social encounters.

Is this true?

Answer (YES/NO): NO